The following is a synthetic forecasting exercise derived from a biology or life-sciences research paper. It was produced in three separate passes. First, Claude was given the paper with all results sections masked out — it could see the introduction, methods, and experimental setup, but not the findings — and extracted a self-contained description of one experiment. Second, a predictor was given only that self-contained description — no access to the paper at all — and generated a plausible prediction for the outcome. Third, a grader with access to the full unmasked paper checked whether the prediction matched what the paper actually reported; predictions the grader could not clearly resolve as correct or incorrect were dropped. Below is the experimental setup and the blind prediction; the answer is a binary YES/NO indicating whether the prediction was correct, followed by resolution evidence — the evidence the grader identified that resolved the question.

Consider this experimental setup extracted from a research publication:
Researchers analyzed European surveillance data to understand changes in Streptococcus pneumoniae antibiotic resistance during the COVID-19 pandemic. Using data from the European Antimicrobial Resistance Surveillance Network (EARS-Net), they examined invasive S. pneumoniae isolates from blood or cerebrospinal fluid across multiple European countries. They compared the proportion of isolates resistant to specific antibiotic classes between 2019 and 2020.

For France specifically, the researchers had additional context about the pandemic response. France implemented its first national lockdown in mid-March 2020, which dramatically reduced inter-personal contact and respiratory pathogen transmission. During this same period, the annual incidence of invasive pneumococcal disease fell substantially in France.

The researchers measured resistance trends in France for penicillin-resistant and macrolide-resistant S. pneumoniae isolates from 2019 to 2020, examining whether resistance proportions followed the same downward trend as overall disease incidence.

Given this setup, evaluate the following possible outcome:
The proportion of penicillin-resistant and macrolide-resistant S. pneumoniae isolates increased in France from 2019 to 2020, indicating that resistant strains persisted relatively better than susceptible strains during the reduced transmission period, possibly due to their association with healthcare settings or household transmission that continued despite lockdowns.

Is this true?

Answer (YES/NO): YES